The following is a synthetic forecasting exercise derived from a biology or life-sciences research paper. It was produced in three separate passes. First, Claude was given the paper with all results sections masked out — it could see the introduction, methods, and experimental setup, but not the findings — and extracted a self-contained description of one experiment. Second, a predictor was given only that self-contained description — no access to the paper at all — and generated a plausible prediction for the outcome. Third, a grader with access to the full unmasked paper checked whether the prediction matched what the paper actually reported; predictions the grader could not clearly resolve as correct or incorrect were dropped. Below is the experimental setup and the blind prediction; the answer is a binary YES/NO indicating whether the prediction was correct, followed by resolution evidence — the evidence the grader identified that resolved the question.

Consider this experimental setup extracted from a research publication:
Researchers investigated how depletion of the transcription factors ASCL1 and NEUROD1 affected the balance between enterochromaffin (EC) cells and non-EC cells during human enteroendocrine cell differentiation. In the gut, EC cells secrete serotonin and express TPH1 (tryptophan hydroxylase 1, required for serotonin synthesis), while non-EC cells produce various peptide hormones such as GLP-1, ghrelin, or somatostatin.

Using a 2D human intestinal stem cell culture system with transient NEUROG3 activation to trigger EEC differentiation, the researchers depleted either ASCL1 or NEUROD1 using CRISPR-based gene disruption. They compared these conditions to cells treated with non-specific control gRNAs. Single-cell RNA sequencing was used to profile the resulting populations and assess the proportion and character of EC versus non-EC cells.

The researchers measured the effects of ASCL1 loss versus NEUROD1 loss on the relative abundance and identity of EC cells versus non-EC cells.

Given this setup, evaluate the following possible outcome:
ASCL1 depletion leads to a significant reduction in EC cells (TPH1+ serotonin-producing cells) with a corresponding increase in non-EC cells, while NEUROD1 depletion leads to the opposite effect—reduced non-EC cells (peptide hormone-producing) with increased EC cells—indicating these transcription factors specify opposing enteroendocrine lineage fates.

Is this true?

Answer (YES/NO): NO